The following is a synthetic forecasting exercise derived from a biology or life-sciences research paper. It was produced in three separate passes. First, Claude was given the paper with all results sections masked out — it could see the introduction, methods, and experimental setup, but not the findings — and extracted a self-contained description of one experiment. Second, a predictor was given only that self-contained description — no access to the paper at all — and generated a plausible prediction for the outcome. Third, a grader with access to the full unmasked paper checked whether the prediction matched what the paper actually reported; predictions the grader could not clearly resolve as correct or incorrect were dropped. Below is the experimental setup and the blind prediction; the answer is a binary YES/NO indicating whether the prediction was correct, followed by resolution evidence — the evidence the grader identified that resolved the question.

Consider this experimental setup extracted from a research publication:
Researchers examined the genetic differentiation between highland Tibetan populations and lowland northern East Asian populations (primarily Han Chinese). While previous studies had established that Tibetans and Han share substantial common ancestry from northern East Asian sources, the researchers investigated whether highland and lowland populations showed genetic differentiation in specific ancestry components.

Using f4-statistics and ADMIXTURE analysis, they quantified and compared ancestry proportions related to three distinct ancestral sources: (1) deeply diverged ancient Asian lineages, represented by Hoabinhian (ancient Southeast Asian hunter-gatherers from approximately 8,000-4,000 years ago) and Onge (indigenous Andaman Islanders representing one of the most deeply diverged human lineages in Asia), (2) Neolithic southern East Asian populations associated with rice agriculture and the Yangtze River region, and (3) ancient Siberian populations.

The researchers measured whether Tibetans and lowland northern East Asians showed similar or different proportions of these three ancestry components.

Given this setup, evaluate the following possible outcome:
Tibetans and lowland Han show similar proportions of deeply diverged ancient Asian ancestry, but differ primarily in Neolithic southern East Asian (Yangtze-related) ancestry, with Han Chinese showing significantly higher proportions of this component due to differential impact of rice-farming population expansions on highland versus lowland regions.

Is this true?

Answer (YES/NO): NO